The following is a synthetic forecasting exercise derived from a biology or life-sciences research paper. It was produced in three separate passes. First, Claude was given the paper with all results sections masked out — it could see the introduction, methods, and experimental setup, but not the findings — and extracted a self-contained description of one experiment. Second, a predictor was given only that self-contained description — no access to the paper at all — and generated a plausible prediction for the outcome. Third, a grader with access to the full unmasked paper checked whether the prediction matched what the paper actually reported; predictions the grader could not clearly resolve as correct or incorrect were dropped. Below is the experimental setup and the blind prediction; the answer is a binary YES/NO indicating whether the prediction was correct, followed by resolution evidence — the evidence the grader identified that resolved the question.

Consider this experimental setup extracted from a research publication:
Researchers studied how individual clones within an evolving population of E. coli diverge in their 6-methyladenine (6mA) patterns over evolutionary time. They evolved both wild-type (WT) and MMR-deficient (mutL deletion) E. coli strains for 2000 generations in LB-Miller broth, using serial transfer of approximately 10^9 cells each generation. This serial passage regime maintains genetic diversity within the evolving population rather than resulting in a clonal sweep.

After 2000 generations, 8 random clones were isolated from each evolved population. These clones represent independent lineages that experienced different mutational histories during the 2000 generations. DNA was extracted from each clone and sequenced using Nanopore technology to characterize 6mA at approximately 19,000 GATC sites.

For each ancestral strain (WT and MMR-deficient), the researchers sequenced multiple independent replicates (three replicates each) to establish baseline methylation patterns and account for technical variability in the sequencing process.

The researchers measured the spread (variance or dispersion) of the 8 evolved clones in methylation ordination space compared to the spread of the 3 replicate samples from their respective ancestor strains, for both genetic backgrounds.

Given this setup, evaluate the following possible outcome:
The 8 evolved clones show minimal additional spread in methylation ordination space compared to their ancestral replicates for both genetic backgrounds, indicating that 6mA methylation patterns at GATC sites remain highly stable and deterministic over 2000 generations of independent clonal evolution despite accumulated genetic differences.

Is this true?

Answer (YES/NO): NO